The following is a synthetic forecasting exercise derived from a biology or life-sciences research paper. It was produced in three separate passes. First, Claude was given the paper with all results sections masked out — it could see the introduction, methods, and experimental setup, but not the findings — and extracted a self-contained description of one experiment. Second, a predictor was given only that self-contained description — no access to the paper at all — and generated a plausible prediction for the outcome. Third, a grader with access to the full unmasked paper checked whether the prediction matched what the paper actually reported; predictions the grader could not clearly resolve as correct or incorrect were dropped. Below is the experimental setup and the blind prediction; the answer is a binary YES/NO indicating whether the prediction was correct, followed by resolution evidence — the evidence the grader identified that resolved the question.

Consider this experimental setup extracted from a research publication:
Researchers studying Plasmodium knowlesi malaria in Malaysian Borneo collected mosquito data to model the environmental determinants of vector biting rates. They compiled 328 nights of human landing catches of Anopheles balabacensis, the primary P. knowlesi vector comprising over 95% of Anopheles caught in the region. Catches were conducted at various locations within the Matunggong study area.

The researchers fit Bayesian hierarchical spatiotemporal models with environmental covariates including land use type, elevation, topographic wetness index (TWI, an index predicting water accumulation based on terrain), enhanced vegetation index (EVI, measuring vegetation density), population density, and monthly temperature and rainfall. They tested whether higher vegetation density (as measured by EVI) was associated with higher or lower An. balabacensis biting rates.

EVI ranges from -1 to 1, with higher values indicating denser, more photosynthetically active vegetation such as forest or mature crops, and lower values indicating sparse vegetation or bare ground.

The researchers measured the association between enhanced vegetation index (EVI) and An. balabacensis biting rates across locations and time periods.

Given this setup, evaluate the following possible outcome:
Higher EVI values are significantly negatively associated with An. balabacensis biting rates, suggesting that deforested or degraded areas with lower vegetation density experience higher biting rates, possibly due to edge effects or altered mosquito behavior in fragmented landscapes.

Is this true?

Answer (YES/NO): NO